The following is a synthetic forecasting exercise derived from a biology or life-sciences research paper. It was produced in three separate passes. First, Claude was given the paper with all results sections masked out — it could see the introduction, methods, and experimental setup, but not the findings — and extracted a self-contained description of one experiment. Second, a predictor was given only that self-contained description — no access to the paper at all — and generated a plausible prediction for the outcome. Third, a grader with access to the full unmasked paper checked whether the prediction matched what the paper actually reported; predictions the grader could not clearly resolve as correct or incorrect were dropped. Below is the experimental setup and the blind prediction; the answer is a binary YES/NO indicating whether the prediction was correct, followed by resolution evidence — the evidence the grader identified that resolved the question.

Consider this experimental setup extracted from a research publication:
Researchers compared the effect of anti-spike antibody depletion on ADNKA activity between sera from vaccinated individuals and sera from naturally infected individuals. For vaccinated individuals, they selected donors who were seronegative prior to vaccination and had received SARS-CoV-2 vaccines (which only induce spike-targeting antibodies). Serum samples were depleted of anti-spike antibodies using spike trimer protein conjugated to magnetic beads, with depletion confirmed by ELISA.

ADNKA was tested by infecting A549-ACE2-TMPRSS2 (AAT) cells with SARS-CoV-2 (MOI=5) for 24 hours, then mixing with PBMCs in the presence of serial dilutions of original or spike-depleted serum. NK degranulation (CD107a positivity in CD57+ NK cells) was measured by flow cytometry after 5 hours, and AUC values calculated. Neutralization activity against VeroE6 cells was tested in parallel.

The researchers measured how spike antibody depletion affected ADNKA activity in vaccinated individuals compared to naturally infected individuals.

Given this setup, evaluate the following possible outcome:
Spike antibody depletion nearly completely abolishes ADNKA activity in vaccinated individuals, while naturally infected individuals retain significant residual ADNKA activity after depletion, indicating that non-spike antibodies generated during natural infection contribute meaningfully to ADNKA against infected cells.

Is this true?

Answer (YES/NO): YES